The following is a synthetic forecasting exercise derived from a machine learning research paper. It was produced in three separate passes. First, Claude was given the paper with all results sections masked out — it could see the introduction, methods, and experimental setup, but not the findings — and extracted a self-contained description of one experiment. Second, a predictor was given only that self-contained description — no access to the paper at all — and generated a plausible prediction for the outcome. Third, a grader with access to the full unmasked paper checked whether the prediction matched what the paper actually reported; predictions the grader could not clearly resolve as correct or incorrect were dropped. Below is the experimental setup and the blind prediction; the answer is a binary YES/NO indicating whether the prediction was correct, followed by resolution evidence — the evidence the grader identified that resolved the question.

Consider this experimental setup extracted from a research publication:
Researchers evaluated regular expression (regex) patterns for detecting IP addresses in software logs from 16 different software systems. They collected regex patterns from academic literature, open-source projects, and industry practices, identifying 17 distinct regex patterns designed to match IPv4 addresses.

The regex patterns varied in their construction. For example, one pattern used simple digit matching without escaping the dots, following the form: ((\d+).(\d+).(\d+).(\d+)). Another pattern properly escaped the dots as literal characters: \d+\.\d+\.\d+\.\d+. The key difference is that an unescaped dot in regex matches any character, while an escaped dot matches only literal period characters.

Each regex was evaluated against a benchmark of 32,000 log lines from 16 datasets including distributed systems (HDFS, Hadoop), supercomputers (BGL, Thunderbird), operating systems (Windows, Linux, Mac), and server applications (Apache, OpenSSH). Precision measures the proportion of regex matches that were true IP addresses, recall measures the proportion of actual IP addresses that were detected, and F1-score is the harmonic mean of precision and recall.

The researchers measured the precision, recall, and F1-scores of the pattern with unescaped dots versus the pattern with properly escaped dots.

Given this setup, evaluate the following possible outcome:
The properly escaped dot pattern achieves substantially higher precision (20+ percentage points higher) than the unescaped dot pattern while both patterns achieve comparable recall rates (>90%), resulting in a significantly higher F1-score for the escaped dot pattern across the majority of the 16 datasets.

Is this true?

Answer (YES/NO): NO